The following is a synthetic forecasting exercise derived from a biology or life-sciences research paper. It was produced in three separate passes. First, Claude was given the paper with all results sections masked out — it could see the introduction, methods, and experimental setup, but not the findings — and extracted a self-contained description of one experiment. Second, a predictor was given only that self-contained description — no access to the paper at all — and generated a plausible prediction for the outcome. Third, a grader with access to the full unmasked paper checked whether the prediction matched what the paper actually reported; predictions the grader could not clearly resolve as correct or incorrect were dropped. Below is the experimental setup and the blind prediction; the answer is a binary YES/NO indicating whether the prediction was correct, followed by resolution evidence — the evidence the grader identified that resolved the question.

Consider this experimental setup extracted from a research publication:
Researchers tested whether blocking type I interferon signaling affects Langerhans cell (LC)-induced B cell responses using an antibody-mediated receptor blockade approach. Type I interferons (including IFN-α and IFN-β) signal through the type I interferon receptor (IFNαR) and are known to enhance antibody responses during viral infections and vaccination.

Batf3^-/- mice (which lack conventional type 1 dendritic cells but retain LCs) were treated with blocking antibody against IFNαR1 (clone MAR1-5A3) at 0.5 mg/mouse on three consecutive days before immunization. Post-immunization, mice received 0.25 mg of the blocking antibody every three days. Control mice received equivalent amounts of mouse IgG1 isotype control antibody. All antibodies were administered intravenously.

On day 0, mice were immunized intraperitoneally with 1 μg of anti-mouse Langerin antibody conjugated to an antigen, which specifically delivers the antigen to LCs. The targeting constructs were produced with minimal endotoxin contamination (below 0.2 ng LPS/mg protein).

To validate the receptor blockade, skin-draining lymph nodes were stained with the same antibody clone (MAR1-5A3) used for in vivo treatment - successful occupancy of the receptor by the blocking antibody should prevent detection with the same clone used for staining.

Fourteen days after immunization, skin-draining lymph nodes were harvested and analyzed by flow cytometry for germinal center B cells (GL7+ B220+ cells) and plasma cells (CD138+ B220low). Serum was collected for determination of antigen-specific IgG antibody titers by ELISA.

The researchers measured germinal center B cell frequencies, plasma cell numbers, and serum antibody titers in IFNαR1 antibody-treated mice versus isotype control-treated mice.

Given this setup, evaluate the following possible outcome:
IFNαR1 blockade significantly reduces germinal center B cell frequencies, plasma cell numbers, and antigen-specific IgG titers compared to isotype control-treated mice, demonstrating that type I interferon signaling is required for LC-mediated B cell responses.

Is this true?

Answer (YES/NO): NO